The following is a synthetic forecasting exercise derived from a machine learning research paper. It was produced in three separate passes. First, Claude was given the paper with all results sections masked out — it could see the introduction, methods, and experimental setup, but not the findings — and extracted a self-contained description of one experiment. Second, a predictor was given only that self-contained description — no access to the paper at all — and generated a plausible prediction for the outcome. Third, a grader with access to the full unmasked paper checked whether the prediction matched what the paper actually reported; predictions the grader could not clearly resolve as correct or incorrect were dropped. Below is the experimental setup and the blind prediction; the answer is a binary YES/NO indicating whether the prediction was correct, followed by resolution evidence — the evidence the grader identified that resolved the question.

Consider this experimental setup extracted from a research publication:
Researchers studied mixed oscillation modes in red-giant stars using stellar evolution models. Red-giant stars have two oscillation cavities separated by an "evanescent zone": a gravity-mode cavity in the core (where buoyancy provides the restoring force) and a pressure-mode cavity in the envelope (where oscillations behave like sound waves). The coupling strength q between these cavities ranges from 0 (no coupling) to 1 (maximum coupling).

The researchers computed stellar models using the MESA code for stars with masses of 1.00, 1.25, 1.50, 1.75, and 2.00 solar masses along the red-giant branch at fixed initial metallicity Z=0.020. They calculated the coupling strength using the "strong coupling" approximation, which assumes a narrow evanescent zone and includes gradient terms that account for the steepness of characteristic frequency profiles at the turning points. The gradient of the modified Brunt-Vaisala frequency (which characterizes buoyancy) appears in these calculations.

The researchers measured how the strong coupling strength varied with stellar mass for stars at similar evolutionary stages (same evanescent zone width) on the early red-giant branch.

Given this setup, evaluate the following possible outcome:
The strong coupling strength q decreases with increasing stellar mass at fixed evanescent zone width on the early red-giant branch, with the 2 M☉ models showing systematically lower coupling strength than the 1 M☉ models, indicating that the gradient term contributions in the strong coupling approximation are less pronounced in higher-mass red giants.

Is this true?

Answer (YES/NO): NO